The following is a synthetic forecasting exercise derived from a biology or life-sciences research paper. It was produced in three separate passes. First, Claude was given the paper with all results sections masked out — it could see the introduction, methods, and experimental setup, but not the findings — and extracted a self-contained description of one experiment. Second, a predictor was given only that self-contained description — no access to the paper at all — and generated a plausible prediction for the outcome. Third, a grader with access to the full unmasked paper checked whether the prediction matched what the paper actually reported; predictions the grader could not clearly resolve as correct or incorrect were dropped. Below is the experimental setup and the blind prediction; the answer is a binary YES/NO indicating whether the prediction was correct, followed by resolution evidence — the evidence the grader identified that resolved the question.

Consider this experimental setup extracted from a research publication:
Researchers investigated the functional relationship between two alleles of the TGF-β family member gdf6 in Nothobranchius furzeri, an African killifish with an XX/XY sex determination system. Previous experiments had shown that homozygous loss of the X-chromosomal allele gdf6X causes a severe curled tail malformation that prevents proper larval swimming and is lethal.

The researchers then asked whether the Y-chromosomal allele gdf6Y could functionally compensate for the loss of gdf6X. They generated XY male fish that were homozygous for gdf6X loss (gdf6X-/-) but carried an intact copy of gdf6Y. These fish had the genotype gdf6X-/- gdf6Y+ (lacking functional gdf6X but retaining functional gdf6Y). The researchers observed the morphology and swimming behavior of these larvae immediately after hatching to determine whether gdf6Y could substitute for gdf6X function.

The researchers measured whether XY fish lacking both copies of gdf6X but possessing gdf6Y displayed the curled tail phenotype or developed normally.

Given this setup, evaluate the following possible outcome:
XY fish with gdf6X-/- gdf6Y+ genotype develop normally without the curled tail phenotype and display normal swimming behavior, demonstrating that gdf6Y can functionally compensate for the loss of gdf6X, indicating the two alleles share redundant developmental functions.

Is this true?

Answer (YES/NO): YES